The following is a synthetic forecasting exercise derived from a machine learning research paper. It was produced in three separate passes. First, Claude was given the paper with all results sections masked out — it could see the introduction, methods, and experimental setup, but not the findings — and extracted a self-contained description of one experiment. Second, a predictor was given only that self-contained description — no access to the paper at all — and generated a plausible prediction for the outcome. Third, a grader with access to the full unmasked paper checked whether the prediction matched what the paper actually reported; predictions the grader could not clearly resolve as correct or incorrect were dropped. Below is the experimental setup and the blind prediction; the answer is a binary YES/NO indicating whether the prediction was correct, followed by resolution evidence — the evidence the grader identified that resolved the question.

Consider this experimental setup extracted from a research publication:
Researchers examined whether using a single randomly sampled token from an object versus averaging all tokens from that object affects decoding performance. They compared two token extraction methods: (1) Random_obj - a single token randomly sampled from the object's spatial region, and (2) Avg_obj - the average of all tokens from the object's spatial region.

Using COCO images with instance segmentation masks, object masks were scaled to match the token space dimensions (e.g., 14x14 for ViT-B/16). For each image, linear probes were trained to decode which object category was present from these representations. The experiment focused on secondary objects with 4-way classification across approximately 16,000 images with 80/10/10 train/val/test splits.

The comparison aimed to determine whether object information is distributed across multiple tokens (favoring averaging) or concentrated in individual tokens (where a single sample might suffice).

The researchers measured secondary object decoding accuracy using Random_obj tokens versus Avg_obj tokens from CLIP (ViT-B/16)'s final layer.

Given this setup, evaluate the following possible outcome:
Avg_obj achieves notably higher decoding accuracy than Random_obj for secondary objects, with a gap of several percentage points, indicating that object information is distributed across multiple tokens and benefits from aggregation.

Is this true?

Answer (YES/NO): NO